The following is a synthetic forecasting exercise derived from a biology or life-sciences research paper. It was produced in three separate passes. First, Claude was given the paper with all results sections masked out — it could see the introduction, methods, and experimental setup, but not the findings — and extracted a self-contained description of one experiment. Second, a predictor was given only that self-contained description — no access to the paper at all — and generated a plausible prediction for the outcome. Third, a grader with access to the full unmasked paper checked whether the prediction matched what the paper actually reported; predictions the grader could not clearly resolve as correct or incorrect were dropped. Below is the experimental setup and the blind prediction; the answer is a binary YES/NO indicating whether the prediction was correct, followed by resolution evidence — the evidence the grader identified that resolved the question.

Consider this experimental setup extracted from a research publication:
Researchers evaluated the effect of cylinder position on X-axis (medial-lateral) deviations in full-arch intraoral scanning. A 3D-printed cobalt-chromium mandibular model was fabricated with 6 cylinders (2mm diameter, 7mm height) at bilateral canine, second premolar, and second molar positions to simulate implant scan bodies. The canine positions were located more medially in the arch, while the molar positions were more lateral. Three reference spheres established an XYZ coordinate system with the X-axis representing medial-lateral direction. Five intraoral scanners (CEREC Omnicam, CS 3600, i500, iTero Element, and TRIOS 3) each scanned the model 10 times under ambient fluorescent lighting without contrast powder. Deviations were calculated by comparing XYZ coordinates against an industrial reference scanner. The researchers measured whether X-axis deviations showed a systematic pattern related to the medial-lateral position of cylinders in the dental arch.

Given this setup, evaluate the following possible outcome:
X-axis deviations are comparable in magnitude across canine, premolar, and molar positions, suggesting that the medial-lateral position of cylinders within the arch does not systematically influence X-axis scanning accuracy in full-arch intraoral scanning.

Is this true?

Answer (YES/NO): NO